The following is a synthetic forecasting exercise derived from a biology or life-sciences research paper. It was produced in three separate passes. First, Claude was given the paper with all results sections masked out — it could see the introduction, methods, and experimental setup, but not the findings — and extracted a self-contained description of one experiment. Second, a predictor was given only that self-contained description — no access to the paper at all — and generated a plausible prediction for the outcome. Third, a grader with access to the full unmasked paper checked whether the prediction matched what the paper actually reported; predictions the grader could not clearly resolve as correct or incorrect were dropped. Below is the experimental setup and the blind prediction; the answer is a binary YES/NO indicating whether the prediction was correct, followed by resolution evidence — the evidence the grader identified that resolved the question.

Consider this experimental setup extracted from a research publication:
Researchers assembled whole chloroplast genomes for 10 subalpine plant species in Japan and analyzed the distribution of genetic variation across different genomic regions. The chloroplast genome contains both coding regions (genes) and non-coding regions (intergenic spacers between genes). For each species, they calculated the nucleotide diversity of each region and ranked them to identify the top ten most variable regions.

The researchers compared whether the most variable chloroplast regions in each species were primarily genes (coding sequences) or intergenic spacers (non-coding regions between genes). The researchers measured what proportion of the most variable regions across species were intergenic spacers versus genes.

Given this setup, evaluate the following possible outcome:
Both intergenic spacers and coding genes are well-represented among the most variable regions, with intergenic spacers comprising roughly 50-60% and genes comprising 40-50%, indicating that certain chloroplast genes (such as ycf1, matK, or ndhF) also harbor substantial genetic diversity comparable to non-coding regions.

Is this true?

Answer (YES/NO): NO